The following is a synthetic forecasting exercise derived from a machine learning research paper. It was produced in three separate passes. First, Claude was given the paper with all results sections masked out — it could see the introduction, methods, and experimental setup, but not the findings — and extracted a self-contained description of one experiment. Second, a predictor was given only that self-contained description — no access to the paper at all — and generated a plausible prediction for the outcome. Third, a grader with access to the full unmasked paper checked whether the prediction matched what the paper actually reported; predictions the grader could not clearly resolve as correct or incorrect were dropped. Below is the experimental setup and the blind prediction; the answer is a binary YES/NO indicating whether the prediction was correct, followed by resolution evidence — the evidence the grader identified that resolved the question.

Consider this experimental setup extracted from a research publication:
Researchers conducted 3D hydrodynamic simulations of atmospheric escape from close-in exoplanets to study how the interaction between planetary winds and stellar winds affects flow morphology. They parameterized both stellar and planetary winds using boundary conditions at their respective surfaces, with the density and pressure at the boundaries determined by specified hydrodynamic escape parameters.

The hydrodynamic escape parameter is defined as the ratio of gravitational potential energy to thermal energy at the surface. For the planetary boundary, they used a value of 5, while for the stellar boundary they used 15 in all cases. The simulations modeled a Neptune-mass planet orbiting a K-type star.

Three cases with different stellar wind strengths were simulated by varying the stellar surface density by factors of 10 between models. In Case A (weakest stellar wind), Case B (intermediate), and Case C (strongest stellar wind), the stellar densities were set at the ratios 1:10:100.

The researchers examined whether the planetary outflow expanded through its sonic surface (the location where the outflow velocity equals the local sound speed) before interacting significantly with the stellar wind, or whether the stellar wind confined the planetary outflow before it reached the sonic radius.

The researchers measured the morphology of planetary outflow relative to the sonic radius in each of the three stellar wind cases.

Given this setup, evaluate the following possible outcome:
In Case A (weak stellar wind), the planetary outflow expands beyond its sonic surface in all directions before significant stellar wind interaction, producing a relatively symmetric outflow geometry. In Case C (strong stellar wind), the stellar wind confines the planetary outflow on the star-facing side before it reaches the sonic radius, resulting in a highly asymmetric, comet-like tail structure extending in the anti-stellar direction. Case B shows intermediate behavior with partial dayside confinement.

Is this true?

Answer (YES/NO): YES